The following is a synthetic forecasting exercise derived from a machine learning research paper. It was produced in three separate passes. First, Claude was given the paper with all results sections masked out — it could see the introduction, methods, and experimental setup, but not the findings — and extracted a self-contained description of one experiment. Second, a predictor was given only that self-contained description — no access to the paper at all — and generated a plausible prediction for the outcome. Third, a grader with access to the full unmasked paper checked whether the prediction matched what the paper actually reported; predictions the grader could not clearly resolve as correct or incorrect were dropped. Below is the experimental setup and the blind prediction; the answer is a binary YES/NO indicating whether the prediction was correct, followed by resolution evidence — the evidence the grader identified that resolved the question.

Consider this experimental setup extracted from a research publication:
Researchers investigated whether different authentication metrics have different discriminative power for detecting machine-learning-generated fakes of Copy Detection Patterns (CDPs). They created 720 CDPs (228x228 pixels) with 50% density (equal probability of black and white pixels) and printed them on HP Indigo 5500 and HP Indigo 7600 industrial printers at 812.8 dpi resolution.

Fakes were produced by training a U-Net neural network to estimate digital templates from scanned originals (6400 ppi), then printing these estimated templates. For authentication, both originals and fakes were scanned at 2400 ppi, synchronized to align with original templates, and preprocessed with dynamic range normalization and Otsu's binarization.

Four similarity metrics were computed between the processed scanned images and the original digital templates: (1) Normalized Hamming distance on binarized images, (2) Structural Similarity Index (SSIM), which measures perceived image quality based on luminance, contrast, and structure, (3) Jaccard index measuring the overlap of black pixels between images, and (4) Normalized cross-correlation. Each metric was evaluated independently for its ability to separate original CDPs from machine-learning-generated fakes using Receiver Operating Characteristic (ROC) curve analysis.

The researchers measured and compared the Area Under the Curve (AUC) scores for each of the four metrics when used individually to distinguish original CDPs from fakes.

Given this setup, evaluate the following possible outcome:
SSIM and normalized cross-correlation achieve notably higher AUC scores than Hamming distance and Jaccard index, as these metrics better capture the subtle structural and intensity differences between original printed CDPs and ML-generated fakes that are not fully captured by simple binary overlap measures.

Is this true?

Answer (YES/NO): NO